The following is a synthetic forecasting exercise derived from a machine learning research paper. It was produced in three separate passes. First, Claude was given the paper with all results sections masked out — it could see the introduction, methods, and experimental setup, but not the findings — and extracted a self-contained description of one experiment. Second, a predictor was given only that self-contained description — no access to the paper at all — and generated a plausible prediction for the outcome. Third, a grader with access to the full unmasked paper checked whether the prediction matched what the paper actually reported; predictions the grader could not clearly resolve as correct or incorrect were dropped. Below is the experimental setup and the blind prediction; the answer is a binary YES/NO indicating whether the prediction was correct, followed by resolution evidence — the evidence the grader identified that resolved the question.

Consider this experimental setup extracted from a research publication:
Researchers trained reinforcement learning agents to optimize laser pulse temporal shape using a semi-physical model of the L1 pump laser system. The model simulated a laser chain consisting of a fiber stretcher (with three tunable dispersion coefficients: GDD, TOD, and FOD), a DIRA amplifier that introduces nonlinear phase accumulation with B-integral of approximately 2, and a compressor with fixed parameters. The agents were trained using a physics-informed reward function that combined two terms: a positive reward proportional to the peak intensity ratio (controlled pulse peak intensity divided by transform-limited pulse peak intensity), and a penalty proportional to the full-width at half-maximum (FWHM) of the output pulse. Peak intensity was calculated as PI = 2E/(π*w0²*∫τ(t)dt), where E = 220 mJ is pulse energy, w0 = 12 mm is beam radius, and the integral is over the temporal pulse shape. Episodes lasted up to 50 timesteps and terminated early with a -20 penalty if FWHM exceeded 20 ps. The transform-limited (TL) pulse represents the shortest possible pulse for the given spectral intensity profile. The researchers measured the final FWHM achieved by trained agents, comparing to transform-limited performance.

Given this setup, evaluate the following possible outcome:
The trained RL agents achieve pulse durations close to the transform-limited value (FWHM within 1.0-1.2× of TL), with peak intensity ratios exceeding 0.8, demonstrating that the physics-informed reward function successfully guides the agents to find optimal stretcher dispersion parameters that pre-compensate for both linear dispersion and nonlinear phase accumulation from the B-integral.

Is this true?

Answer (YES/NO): YES